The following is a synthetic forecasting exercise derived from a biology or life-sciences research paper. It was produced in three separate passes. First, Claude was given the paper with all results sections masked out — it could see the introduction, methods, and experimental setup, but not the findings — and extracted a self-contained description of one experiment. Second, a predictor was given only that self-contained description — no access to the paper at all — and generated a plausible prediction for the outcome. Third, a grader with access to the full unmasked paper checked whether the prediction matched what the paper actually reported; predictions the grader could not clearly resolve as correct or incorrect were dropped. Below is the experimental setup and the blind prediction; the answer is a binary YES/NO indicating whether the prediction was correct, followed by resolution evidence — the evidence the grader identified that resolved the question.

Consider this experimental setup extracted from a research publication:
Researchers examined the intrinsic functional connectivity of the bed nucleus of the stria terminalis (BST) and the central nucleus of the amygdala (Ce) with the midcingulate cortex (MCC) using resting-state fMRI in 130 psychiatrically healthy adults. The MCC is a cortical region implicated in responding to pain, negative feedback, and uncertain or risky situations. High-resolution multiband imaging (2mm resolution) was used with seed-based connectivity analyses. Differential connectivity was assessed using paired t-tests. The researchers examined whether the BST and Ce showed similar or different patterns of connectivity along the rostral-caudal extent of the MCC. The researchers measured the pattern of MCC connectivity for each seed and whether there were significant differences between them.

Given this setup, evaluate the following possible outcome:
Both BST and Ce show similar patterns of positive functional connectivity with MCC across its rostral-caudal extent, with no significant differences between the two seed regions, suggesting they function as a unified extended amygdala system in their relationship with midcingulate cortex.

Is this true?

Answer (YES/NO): NO